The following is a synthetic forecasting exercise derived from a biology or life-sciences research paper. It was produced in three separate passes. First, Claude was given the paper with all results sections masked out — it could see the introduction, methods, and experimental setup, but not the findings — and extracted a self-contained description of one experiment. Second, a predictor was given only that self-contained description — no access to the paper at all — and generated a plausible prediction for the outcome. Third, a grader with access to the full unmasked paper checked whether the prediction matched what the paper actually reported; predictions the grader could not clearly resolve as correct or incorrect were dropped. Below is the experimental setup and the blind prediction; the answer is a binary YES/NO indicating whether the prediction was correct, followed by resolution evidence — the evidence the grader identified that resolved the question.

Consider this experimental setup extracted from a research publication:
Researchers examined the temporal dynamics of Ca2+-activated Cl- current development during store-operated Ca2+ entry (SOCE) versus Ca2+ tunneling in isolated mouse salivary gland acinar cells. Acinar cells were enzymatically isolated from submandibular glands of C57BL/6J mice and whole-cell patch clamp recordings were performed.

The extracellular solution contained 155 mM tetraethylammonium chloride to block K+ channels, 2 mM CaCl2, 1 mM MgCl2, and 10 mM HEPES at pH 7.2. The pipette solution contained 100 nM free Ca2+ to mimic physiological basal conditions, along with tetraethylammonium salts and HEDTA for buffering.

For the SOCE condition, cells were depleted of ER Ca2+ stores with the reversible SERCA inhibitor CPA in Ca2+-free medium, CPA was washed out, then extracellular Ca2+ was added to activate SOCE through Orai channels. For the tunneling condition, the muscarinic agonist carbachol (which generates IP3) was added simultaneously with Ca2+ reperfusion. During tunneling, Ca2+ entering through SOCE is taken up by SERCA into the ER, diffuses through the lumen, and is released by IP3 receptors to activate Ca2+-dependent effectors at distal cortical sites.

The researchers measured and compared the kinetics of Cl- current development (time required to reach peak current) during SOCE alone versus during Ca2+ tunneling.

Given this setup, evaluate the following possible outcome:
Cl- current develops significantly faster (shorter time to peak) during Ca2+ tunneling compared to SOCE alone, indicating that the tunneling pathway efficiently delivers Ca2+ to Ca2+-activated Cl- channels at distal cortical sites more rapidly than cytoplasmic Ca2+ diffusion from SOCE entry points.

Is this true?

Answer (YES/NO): YES